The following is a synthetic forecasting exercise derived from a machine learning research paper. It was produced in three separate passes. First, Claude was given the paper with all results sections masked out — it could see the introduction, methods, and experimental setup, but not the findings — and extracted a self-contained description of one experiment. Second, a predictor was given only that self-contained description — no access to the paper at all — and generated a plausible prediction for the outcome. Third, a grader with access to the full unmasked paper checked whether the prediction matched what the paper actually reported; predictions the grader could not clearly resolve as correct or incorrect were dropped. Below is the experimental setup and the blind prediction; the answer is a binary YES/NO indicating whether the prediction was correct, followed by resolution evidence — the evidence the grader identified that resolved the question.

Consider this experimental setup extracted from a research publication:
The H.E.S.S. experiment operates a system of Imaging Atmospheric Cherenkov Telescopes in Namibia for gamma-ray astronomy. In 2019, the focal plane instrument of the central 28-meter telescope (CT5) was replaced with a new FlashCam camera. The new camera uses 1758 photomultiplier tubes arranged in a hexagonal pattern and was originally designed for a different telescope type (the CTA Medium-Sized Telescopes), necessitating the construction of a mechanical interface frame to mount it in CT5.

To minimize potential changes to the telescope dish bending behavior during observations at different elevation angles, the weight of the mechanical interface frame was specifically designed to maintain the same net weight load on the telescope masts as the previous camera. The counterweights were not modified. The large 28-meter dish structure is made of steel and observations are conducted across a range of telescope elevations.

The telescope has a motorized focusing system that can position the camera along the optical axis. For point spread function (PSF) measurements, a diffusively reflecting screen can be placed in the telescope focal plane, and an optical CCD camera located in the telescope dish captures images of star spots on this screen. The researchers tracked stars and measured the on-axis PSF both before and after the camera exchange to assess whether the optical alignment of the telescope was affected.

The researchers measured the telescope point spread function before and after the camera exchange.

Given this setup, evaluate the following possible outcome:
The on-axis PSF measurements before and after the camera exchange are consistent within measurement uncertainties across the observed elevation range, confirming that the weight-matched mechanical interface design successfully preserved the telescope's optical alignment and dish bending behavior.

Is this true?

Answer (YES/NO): YES